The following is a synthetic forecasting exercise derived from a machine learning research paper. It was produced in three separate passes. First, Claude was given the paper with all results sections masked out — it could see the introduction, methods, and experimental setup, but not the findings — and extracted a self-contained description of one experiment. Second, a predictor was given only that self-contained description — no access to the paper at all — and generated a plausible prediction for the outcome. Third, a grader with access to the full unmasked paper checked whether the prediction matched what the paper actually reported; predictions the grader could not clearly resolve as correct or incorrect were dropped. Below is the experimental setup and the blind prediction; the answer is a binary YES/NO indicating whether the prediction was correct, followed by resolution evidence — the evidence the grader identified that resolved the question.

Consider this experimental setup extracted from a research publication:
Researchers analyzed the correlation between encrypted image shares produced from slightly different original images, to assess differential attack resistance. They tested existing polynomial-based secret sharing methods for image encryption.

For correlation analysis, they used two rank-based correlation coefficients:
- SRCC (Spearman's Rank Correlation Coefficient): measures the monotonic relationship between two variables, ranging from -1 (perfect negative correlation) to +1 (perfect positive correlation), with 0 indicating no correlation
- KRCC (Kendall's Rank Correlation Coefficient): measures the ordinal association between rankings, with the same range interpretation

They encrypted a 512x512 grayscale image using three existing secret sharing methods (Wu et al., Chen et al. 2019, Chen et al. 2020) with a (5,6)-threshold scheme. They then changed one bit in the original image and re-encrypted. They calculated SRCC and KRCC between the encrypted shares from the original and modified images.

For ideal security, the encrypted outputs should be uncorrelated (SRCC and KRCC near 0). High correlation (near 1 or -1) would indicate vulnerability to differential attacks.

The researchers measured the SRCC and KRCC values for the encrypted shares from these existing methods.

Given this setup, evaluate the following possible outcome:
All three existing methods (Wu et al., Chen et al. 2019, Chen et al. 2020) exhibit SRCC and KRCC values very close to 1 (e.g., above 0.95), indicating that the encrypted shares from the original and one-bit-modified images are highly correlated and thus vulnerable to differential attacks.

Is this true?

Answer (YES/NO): YES